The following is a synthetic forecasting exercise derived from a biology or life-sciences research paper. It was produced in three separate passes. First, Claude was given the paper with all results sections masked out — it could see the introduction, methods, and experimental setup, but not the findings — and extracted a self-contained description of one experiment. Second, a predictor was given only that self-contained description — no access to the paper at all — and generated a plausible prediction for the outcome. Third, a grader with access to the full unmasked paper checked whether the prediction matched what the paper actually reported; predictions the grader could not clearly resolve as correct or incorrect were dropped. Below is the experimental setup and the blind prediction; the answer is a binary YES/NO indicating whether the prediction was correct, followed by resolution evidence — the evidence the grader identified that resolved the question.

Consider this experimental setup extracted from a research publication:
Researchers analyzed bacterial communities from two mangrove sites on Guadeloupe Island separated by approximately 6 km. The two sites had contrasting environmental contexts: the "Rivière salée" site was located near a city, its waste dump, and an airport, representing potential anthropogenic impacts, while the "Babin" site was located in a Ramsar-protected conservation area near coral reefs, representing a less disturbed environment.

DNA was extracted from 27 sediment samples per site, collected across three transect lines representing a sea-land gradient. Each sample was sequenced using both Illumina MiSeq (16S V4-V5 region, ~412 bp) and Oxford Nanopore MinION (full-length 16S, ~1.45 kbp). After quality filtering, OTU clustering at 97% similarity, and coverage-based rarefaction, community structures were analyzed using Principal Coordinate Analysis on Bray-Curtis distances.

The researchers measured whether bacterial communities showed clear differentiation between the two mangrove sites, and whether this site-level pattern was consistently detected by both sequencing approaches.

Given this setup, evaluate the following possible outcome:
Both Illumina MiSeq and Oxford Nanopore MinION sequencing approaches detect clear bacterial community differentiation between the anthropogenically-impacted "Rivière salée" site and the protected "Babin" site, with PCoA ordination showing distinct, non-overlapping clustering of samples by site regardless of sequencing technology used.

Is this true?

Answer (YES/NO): YES